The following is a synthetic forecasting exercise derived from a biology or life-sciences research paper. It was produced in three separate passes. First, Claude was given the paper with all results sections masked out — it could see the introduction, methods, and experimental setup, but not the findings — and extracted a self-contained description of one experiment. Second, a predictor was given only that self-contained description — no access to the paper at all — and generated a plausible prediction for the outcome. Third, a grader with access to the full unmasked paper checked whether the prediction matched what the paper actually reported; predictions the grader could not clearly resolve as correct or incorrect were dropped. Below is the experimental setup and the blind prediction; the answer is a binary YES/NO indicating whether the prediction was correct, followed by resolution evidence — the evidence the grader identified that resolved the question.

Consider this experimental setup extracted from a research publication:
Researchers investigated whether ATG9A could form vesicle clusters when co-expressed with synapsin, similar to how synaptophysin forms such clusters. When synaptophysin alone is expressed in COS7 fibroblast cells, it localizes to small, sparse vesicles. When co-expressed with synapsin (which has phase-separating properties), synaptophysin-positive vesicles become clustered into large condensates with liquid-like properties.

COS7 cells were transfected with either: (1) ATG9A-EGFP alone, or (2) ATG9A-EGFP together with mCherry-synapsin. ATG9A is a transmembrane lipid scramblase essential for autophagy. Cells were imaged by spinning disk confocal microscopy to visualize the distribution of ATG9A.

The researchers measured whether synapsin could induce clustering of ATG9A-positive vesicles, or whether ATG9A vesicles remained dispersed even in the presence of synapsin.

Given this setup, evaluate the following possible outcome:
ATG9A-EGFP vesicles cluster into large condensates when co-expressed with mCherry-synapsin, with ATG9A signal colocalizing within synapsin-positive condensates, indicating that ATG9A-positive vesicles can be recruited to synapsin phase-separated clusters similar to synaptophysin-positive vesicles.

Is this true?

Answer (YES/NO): YES